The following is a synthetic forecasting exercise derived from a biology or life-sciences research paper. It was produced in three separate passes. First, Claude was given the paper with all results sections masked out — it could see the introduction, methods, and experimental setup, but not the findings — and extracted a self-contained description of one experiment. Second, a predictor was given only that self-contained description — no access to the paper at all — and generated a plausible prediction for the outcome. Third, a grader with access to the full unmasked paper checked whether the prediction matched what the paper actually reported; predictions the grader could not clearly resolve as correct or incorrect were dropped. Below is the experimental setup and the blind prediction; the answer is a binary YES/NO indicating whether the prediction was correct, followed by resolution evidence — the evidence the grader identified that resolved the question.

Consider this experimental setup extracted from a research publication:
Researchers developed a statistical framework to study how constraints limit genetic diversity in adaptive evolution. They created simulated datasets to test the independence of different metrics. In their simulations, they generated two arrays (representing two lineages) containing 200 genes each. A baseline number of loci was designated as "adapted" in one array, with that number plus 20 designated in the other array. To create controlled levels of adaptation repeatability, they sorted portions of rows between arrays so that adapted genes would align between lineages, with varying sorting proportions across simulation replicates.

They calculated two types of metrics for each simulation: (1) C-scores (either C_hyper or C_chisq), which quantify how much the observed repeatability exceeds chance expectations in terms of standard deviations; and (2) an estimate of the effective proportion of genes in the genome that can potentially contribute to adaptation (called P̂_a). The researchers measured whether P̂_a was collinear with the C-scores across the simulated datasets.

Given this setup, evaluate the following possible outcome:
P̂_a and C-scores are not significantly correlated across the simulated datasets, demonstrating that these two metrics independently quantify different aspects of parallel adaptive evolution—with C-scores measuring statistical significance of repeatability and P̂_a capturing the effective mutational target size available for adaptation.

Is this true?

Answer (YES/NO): NO